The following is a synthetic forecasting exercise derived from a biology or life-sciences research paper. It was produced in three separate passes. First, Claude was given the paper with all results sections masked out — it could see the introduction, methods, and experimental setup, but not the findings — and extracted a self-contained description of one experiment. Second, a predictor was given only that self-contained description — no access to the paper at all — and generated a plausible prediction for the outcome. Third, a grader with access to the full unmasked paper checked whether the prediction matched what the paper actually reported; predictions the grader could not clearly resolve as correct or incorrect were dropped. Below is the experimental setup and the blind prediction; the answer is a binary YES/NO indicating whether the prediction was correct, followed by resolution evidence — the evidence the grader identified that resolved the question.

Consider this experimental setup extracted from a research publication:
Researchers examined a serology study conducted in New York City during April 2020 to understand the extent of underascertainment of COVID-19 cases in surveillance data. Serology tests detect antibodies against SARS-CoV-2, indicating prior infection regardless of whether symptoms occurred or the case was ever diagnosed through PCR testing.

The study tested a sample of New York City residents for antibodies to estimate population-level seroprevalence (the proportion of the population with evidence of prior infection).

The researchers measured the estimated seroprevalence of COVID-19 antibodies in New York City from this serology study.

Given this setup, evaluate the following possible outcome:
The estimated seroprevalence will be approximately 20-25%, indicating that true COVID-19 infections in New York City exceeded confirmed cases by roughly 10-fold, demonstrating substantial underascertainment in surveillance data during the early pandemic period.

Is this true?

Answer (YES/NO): YES